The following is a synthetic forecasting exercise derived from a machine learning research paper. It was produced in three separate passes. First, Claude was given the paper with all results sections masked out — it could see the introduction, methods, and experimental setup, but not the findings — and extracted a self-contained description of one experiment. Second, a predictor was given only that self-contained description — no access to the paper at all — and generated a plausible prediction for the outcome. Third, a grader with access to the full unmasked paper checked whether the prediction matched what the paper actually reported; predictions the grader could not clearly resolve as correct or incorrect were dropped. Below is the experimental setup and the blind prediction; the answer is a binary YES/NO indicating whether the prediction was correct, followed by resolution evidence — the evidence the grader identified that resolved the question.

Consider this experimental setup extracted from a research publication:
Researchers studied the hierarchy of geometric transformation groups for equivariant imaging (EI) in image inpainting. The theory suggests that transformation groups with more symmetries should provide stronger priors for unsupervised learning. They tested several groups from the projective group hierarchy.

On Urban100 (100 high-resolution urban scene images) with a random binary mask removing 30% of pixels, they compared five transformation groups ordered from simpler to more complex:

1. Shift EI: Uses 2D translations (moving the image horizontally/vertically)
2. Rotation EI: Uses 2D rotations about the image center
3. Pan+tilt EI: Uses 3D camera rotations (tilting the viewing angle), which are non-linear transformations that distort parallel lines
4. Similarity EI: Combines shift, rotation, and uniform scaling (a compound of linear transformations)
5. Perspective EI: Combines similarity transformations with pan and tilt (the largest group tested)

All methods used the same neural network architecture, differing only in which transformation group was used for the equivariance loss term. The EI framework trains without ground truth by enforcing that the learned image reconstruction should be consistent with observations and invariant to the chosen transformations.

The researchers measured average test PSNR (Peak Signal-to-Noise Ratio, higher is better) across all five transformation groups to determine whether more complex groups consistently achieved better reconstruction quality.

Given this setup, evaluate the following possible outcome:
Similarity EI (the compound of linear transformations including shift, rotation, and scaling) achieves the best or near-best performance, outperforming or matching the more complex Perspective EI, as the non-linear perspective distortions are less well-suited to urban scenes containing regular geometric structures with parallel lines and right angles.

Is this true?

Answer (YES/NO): NO